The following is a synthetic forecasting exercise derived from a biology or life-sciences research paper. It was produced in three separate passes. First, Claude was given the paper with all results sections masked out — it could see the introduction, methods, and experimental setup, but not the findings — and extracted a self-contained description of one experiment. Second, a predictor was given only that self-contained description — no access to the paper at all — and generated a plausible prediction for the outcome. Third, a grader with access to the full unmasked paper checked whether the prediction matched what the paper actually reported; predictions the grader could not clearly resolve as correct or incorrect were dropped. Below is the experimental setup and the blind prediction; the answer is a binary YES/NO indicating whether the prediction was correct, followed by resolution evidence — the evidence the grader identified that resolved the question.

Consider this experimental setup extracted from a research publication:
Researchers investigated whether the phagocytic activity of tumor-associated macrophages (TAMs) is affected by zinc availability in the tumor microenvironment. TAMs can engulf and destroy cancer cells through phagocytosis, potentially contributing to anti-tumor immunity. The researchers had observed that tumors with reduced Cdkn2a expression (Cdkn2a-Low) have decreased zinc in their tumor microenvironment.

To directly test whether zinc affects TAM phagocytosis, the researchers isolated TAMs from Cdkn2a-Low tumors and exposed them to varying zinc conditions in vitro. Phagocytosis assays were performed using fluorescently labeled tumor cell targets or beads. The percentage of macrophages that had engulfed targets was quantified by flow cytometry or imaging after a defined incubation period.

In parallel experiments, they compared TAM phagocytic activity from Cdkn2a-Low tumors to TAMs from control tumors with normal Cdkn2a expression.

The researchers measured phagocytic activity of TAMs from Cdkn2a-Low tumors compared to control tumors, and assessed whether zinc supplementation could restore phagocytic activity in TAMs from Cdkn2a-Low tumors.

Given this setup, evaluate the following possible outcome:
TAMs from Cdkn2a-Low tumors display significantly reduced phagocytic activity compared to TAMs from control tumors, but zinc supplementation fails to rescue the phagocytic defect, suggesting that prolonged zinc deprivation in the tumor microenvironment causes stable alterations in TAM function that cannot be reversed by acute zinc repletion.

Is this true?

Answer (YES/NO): NO